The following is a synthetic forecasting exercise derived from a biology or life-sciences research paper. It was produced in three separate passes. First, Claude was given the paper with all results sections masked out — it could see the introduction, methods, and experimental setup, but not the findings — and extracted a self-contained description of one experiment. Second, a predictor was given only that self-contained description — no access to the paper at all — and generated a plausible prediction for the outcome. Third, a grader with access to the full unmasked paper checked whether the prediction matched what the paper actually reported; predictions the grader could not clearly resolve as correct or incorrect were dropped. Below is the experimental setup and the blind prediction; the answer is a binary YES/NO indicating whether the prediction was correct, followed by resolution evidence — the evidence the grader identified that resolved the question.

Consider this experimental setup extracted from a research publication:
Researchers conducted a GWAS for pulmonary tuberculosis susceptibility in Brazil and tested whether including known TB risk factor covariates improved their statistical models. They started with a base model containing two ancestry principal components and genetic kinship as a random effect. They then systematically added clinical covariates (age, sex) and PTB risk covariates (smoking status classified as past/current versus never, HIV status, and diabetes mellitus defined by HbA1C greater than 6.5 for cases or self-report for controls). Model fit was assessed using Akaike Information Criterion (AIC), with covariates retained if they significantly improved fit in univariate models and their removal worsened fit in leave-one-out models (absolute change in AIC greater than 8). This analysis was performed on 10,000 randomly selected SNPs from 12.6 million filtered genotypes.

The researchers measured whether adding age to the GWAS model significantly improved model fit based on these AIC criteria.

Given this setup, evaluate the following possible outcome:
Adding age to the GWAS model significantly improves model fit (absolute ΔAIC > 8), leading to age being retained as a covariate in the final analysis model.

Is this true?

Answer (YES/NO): NO